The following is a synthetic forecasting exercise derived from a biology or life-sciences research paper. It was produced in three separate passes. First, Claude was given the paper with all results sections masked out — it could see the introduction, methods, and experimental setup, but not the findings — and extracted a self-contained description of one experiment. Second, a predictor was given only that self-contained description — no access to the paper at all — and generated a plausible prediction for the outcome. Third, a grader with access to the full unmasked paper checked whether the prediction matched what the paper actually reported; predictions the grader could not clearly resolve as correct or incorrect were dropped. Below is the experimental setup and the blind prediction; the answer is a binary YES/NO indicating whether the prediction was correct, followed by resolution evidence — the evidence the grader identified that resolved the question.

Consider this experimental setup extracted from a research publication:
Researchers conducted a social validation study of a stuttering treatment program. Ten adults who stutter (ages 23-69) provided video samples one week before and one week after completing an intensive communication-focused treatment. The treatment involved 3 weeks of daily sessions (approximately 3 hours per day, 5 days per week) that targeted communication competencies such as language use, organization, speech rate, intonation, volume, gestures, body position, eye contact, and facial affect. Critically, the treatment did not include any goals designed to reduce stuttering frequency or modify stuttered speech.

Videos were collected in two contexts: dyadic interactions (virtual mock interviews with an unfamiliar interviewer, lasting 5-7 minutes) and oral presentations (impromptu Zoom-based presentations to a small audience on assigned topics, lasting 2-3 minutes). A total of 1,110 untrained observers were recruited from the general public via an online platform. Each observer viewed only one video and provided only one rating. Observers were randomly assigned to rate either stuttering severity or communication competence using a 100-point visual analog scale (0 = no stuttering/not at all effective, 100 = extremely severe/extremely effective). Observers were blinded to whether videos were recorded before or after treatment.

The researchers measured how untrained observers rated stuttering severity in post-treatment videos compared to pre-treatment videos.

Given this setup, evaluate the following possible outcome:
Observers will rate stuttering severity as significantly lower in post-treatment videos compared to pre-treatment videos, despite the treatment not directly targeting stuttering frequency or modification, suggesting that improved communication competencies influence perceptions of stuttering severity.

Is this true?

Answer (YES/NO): NO